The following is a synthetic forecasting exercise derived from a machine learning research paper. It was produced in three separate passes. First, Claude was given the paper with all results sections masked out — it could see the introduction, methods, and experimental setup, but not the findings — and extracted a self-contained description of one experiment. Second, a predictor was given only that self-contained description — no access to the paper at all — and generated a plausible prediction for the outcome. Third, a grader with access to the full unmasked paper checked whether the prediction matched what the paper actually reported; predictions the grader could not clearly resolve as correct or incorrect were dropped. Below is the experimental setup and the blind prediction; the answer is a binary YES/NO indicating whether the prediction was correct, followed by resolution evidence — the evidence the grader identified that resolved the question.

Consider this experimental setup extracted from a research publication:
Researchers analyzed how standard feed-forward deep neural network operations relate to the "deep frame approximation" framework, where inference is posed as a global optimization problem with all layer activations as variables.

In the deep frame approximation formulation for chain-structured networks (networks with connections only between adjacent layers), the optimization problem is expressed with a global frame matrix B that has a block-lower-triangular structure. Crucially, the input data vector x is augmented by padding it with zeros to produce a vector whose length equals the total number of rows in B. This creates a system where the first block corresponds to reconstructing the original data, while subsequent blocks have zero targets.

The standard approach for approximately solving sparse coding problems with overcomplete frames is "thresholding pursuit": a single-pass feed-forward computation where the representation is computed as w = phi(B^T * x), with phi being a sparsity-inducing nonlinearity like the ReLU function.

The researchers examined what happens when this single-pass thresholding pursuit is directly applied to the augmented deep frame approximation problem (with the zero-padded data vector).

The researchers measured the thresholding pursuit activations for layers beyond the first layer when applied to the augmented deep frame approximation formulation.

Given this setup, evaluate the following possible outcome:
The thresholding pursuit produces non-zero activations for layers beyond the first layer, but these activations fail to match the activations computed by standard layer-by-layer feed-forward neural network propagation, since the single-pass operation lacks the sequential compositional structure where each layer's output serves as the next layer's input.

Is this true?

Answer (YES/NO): NO